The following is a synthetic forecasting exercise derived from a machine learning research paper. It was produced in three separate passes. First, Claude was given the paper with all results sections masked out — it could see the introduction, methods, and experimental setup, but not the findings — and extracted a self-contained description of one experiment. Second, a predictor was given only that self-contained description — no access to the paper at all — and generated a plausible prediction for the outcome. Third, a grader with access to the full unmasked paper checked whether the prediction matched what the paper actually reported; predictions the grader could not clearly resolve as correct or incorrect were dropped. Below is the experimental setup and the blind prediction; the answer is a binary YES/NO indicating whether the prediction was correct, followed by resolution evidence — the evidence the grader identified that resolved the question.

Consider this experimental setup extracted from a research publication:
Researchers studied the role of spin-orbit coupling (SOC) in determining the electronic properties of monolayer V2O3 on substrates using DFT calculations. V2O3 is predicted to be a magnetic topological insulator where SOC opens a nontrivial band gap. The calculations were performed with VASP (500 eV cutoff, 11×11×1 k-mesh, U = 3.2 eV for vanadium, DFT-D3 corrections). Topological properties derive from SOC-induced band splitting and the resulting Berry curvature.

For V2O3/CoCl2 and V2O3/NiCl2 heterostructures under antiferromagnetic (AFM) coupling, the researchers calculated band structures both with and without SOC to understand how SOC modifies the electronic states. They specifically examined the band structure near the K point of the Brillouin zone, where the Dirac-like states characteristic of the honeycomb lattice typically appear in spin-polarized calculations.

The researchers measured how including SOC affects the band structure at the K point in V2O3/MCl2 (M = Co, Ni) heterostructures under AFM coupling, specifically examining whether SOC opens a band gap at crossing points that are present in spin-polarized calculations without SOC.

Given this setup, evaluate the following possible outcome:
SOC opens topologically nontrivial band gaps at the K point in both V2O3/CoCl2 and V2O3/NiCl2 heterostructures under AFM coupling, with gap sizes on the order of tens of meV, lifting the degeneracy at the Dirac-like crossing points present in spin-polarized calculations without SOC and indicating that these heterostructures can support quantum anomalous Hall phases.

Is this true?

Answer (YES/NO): NO